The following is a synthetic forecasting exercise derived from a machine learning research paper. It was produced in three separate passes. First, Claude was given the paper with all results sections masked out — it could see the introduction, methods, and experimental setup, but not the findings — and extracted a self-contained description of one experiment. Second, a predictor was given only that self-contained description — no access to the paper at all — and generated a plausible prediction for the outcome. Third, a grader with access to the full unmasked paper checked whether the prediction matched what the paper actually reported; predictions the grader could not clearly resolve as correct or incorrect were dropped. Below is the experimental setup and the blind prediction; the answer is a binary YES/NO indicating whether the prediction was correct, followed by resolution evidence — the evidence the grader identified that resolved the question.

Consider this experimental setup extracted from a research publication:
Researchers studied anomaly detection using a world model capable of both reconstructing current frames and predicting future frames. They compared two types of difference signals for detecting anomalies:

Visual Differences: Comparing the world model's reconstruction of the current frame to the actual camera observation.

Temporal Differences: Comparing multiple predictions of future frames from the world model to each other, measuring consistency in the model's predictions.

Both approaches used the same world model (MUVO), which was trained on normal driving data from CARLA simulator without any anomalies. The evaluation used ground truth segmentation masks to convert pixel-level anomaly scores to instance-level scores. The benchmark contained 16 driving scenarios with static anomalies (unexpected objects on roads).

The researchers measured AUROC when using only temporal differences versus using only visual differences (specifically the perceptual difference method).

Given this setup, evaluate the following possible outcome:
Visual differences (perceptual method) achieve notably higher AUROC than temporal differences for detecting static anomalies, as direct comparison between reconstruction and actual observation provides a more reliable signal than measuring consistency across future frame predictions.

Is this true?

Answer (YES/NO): YES